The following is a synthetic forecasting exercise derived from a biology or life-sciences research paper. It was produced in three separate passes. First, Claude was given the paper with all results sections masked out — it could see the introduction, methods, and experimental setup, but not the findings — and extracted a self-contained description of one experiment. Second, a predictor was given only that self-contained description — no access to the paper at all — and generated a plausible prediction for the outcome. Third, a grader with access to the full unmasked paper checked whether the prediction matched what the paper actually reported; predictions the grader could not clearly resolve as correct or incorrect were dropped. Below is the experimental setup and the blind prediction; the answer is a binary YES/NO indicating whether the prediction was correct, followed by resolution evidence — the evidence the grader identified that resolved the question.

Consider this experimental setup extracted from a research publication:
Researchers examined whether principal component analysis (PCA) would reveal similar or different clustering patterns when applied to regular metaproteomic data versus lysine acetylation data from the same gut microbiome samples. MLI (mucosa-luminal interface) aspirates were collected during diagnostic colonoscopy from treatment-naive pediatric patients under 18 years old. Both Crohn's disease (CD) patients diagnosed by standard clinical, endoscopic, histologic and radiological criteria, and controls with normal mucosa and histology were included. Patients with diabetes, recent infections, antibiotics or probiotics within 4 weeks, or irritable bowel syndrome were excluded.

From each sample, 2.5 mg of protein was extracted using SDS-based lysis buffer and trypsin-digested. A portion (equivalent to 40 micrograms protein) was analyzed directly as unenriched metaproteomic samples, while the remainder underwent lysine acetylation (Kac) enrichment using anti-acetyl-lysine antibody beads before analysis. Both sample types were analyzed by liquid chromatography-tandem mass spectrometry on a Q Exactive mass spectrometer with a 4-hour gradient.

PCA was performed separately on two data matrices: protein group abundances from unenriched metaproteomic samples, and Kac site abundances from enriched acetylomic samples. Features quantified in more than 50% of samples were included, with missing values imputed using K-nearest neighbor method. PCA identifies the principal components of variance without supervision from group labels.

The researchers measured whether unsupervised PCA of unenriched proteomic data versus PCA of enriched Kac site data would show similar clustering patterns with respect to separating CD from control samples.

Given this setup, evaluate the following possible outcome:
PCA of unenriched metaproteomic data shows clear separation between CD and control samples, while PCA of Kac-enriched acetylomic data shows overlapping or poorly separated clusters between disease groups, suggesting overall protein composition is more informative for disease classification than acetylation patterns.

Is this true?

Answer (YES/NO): NO